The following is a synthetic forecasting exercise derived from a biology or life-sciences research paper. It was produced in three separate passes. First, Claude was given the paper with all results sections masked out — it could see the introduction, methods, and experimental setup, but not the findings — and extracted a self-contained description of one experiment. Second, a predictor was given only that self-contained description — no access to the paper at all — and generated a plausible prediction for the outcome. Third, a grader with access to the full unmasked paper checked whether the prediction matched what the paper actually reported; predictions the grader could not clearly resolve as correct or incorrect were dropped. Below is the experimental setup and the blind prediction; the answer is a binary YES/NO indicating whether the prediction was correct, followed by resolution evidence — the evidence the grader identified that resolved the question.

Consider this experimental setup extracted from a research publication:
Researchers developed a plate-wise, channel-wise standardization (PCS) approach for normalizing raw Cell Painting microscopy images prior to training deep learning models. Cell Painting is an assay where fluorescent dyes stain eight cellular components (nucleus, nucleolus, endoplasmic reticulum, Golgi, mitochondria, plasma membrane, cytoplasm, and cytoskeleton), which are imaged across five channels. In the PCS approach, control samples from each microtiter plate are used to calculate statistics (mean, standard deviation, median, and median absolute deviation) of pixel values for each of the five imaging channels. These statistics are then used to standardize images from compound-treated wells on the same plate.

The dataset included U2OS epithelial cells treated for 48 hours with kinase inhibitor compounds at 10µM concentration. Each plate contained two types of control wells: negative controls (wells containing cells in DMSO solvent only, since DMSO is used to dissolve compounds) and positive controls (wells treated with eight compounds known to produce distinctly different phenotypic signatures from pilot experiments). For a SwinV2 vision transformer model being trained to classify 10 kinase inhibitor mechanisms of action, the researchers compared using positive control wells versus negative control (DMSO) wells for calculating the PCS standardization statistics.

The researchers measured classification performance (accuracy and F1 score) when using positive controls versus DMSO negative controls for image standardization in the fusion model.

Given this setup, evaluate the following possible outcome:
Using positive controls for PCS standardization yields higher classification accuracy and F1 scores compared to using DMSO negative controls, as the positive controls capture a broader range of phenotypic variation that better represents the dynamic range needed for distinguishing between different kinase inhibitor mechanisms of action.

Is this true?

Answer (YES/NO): NO